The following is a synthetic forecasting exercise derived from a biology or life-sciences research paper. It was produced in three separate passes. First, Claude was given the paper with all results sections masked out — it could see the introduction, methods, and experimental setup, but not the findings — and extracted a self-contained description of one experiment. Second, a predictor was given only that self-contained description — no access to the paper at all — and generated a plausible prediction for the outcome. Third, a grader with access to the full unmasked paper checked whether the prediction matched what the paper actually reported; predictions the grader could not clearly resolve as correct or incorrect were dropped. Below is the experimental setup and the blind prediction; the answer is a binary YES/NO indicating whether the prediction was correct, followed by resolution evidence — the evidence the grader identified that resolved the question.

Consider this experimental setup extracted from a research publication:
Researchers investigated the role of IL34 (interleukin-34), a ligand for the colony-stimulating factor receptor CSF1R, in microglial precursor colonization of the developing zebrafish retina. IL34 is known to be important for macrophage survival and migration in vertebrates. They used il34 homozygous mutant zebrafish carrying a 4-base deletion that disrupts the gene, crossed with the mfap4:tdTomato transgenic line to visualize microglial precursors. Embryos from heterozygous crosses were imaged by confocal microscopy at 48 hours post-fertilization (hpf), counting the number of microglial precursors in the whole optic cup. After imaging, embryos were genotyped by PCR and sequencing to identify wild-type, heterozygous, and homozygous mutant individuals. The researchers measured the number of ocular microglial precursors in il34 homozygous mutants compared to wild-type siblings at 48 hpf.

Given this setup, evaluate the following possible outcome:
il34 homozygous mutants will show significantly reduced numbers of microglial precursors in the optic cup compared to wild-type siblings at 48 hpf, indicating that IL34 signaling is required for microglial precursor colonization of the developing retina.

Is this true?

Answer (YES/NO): YES